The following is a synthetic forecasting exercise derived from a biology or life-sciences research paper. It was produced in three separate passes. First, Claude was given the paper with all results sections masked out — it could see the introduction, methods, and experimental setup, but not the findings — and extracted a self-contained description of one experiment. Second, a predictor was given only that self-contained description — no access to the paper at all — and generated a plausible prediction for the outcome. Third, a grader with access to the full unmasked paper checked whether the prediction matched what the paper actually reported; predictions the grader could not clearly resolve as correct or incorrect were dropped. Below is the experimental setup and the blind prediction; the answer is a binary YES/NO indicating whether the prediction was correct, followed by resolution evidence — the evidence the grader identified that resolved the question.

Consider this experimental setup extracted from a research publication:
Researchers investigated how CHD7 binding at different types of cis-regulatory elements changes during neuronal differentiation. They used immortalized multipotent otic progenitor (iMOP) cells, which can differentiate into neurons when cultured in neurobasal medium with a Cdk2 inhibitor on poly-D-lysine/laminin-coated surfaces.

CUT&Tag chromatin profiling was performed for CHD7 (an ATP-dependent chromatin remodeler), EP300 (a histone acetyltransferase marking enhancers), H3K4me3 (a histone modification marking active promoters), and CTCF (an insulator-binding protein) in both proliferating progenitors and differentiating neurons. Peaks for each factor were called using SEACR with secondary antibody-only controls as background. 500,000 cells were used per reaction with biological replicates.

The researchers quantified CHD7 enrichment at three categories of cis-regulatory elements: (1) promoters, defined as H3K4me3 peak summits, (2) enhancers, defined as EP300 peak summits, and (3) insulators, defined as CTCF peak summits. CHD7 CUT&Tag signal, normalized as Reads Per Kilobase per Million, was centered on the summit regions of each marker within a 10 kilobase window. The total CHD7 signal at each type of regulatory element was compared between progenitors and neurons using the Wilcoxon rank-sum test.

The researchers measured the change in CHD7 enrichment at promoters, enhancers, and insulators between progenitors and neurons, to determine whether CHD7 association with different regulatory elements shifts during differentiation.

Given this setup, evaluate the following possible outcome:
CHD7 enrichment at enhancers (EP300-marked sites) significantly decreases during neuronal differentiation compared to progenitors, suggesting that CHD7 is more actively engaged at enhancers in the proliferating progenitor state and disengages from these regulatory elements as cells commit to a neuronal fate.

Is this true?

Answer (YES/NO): NO